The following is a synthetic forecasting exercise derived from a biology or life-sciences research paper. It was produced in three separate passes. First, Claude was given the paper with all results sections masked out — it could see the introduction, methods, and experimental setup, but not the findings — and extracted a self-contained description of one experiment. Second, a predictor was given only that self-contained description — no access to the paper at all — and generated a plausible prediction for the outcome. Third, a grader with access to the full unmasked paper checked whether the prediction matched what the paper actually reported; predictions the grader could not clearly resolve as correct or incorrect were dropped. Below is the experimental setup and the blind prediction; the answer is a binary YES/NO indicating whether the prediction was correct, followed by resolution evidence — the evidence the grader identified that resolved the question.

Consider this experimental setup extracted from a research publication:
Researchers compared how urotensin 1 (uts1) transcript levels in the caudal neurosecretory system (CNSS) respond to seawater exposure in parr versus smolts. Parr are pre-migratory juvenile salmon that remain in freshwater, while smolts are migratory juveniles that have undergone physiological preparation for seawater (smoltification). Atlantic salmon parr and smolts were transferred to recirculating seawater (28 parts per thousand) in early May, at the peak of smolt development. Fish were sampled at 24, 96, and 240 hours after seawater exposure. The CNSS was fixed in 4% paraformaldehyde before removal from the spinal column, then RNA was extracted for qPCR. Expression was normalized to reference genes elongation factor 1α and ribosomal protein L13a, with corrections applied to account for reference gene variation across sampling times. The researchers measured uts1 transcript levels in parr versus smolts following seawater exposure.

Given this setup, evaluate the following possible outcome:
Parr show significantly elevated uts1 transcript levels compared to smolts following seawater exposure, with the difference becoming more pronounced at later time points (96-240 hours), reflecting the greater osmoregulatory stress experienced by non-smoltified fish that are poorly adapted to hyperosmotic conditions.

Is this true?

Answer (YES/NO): NO